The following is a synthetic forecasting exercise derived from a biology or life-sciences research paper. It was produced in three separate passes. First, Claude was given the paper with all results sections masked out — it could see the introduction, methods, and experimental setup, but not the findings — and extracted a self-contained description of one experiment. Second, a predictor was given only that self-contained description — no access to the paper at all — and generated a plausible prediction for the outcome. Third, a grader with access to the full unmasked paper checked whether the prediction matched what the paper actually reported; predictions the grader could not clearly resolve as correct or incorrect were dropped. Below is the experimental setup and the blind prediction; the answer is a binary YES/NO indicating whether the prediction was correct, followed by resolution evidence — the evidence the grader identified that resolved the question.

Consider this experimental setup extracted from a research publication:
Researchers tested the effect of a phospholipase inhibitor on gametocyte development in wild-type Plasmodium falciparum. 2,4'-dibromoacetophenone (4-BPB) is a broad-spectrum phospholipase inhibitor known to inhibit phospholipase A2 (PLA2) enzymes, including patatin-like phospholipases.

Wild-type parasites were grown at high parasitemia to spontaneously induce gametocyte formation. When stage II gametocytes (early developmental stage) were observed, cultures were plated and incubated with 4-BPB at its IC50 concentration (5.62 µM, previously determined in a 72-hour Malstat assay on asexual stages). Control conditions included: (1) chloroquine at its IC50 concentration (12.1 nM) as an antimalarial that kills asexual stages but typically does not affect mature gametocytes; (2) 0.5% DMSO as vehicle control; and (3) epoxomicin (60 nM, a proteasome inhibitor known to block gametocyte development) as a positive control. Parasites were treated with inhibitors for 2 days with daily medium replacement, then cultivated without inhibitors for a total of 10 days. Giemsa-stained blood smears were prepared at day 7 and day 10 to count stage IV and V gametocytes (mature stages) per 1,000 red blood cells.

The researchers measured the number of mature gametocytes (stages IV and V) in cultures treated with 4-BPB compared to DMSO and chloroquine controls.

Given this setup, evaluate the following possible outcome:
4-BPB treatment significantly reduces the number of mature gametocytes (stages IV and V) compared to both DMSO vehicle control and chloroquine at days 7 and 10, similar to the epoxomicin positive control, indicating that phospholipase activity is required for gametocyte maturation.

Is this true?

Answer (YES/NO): NO